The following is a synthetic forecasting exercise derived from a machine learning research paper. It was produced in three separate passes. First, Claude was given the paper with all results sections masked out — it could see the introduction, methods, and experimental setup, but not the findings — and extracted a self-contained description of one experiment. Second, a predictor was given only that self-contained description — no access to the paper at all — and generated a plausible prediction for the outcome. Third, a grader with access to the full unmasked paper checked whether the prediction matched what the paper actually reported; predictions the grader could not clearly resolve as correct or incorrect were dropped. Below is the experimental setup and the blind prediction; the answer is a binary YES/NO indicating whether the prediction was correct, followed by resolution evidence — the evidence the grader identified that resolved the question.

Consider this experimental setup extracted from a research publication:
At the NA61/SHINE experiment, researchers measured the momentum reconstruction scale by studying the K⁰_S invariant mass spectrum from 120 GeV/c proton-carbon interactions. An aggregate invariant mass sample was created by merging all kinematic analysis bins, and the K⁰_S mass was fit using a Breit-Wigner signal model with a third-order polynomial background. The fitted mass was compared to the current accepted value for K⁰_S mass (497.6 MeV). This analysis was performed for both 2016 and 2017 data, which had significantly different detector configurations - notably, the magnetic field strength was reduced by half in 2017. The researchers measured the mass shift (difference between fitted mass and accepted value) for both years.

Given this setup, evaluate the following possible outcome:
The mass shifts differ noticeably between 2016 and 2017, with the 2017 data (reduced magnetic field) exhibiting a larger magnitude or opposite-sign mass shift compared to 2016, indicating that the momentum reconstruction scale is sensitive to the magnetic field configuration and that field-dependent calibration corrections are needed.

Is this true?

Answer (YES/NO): NO